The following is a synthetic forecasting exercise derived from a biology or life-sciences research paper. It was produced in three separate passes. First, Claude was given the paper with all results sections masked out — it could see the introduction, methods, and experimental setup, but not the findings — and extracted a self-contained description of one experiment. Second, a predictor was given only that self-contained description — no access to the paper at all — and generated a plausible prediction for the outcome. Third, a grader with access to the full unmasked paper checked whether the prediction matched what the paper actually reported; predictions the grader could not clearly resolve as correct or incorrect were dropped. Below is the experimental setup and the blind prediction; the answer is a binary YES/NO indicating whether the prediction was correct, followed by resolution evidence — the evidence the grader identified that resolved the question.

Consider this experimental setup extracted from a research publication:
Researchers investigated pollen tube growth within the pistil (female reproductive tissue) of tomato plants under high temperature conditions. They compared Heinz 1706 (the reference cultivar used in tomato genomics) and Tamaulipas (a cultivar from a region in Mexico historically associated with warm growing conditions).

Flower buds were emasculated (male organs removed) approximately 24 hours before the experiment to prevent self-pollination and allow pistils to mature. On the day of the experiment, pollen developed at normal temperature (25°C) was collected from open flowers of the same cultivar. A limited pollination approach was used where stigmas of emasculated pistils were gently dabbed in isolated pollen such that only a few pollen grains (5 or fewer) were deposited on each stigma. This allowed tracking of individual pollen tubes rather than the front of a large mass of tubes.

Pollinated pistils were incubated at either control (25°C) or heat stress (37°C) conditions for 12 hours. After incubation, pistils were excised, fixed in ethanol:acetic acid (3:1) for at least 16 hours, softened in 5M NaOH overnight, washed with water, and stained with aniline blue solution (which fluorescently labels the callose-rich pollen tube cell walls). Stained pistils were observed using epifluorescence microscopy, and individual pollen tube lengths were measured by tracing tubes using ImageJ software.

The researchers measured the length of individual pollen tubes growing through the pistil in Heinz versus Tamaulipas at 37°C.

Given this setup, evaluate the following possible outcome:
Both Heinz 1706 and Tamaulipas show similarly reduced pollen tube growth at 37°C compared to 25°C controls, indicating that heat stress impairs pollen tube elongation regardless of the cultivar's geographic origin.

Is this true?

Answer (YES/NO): NO